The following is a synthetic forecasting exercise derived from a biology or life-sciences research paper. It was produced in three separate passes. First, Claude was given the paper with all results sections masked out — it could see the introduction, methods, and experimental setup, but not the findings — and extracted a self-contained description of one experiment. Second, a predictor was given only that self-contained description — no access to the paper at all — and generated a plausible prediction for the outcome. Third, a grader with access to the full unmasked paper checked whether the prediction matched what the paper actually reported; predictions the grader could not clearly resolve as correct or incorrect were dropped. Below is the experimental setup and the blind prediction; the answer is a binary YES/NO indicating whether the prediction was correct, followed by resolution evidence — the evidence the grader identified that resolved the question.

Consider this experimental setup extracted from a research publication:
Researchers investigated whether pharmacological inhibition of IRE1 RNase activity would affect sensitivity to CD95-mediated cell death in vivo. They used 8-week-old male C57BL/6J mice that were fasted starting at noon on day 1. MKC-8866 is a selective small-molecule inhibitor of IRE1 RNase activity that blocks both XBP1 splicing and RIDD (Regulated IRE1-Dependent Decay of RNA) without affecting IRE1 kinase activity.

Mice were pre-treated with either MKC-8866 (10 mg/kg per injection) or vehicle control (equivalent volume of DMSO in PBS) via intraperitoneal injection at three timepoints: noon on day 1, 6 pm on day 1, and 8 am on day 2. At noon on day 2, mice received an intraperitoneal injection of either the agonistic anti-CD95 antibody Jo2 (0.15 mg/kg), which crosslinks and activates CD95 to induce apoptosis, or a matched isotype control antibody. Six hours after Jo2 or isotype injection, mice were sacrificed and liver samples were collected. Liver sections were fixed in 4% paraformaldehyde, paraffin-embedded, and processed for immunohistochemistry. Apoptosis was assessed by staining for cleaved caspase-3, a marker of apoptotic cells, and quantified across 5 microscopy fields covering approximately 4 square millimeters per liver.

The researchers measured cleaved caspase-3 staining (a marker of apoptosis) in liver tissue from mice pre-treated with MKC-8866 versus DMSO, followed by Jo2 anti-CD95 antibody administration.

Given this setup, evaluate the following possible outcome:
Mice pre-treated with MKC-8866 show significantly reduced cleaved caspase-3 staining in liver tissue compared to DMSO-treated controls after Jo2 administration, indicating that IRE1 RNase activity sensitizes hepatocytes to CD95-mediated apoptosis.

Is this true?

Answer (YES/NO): YES